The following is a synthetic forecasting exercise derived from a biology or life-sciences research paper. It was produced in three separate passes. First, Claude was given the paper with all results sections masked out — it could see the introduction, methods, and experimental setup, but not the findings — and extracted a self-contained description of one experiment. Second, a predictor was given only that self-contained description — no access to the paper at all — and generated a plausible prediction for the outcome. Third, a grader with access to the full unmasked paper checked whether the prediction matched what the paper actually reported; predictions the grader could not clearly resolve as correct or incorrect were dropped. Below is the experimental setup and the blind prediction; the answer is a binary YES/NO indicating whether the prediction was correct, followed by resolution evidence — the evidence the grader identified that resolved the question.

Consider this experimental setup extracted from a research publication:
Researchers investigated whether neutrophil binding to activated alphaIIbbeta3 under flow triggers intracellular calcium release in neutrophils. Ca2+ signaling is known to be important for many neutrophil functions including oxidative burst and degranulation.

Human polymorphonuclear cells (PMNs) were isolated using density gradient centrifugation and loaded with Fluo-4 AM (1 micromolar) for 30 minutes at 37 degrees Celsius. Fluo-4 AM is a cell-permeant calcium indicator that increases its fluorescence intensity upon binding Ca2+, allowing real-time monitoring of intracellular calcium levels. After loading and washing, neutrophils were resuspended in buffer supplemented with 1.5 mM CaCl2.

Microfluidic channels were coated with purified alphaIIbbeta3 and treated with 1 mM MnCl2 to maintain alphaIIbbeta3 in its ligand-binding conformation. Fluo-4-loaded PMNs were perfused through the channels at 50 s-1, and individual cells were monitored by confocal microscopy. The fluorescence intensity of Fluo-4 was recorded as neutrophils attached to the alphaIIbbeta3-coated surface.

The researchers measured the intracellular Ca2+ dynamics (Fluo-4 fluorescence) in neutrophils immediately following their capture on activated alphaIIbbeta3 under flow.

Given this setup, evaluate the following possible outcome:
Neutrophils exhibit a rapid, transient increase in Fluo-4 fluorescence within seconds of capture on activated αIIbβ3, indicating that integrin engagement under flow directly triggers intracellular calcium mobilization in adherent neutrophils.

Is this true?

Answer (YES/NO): NO